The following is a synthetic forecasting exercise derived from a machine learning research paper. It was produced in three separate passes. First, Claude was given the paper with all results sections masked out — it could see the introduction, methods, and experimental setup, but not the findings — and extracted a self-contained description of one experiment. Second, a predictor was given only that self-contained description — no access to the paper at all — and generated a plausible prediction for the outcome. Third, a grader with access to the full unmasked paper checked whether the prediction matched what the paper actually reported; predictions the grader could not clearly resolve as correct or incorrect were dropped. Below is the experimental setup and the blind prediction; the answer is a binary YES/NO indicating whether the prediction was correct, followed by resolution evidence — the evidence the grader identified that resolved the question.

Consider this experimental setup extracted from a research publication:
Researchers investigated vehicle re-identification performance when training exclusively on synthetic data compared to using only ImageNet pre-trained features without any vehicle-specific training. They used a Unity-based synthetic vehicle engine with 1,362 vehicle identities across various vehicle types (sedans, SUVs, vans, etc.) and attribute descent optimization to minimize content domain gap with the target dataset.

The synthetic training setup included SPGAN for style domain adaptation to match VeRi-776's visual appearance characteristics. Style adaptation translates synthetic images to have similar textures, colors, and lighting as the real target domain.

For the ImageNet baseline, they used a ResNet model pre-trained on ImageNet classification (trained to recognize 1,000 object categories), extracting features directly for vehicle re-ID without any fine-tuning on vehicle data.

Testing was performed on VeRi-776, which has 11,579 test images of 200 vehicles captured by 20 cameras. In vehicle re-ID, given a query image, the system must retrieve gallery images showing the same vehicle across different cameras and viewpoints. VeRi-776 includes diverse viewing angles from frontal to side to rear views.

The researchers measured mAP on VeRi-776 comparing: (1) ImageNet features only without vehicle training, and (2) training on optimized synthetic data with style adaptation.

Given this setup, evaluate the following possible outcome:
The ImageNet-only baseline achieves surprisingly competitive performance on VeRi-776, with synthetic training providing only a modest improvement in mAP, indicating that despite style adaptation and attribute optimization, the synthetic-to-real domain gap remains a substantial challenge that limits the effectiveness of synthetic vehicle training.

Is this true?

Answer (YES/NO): NO